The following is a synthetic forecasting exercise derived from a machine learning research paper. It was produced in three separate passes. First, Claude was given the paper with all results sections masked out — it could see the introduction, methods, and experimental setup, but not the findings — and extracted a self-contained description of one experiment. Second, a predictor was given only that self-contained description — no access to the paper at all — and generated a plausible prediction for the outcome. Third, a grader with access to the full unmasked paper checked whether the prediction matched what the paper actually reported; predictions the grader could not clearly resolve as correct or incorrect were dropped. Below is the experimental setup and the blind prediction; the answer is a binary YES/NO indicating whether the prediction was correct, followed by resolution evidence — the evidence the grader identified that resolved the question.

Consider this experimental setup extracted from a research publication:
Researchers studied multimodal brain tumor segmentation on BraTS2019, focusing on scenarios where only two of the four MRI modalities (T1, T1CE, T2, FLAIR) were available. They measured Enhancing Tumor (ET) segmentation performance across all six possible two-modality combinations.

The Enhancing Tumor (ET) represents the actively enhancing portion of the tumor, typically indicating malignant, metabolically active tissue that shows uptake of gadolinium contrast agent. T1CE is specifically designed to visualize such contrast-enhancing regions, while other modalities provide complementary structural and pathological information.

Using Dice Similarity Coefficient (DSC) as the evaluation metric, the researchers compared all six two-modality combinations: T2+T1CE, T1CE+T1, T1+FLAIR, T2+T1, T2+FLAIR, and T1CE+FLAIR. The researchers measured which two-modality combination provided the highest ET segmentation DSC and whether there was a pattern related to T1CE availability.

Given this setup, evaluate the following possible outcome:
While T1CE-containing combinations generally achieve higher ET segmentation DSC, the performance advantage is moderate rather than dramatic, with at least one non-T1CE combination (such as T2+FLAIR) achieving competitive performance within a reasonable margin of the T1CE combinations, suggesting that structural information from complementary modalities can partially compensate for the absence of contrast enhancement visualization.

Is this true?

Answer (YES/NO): NO